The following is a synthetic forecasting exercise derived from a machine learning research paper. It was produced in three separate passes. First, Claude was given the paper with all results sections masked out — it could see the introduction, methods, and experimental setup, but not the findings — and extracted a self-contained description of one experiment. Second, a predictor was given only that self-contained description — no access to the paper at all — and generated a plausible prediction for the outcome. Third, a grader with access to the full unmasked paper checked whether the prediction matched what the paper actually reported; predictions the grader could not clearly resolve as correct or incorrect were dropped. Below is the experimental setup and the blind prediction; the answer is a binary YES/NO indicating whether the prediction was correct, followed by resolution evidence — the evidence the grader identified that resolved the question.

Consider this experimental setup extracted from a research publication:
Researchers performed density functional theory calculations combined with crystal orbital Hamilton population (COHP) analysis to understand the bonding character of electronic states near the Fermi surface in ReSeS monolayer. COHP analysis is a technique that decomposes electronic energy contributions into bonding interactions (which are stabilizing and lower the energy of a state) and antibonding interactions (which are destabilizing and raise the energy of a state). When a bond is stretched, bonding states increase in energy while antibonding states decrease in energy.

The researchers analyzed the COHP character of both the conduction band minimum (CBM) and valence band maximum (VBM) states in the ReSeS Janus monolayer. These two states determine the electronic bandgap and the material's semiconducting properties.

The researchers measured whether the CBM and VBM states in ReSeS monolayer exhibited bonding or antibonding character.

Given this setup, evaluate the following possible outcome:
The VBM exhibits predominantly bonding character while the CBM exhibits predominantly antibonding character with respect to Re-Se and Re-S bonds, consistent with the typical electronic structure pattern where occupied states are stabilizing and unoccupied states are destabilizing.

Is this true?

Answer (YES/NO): NO